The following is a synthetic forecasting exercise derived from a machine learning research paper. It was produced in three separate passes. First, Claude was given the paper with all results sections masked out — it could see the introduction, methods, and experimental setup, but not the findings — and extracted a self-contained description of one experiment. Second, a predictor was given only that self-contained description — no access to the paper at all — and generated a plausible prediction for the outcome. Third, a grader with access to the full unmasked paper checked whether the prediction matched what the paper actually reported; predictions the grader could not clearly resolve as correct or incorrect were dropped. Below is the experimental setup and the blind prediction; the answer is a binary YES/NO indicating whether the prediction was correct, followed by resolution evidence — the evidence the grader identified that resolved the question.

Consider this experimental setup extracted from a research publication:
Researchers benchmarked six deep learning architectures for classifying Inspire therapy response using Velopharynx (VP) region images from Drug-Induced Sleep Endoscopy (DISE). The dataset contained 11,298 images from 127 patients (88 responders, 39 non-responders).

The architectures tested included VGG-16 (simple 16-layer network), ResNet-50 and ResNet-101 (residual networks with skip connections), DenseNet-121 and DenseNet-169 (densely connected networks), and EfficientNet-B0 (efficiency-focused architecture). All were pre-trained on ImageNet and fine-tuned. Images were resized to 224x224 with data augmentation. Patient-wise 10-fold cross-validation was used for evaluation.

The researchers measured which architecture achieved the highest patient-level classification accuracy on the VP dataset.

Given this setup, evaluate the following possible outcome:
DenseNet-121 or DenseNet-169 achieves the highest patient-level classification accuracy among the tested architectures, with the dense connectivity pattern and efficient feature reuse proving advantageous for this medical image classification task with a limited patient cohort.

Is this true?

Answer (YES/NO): YES